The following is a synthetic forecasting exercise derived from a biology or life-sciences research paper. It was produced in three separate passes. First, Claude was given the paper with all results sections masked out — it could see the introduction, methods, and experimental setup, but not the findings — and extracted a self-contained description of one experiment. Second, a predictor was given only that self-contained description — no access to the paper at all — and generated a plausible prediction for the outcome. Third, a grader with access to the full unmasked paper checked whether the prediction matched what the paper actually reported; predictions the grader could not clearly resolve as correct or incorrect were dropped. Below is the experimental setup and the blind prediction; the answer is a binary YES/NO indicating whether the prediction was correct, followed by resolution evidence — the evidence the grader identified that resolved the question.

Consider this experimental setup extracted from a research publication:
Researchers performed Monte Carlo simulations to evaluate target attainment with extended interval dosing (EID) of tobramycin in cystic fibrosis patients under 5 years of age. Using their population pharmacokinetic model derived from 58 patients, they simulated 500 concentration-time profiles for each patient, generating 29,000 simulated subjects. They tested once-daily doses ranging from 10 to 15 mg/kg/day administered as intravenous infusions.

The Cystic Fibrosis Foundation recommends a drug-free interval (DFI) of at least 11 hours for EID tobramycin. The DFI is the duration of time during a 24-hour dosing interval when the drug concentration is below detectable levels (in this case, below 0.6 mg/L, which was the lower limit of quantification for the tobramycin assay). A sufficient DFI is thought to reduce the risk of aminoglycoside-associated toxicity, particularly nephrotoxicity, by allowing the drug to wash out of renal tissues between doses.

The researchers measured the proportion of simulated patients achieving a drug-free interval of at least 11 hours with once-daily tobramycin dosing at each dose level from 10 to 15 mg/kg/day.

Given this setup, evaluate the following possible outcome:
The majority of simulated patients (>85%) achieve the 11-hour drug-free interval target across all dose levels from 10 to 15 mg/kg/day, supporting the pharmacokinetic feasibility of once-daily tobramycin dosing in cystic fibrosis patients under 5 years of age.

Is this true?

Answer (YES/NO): NO